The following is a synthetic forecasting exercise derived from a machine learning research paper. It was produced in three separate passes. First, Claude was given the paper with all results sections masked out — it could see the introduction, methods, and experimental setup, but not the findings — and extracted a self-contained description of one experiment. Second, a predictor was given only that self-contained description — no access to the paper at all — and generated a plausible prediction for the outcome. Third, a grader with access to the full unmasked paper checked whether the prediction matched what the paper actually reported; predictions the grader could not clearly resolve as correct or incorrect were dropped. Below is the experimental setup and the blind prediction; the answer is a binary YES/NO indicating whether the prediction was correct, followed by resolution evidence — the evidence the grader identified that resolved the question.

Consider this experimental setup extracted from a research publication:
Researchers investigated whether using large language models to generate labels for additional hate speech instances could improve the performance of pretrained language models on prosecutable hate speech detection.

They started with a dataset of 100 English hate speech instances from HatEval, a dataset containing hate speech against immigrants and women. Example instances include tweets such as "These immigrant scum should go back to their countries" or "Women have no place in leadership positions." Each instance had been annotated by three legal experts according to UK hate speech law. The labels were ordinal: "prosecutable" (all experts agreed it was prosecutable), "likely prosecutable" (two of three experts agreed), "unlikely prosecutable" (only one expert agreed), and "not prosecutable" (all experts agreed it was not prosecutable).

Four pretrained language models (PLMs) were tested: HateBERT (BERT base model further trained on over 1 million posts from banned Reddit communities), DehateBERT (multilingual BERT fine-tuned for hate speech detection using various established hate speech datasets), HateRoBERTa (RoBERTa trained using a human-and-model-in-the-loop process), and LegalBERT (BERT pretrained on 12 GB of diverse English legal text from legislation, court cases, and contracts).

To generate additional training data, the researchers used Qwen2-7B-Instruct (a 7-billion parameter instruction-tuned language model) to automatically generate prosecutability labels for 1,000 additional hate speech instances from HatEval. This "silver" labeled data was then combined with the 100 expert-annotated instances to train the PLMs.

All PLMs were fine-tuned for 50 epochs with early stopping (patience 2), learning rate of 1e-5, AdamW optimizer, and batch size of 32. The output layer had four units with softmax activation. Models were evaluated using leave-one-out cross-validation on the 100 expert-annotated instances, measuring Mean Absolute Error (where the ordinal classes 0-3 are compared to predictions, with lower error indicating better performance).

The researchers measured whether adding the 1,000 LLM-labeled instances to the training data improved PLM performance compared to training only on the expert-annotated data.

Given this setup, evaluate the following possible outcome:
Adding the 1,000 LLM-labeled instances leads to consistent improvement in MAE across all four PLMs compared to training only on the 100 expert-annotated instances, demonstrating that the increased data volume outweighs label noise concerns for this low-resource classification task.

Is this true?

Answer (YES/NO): NO